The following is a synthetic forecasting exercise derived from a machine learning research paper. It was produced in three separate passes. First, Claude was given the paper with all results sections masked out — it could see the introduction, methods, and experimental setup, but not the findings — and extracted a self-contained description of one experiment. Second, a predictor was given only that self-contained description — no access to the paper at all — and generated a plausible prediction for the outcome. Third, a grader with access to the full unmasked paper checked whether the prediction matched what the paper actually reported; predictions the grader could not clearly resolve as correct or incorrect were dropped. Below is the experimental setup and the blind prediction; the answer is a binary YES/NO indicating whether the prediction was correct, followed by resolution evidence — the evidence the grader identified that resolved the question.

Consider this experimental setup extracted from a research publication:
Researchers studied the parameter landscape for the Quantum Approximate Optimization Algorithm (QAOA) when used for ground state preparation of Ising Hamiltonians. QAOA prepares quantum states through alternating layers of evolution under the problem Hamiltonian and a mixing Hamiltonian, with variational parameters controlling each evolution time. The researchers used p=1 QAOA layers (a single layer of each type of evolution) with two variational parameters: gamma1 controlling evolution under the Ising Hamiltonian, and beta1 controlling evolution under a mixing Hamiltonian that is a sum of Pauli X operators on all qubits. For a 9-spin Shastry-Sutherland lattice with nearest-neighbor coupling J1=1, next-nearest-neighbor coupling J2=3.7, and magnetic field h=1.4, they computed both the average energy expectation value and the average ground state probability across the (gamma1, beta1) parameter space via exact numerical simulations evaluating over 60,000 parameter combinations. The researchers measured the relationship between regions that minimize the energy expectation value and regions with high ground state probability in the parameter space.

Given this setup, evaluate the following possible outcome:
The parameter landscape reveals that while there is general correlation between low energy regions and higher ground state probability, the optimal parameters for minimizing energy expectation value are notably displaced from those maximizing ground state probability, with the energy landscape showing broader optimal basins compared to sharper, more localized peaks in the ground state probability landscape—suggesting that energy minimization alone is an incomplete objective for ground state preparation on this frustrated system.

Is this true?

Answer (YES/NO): NO